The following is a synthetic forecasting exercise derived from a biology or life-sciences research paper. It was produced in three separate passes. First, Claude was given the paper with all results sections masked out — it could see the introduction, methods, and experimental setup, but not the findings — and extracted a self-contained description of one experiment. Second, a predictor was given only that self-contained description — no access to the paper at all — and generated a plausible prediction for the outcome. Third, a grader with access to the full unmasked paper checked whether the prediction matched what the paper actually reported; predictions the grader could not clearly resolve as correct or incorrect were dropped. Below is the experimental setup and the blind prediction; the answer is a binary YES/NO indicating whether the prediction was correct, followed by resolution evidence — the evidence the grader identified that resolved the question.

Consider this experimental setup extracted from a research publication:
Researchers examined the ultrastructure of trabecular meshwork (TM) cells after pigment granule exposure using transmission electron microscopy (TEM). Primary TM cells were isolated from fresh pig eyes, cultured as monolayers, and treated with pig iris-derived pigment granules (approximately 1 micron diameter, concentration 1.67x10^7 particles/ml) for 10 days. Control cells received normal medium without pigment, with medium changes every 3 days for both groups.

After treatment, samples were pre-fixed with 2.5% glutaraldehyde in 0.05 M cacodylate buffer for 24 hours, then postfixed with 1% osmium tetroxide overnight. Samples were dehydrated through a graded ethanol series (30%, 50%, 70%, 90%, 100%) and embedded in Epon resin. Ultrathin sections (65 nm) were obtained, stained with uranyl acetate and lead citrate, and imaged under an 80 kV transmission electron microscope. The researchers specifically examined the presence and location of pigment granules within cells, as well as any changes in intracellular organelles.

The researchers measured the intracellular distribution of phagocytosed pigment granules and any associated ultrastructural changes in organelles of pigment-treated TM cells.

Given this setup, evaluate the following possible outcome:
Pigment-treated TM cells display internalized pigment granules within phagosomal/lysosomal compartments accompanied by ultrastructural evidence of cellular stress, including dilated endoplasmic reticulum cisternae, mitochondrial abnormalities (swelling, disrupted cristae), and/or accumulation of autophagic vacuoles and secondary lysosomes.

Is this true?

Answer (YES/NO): YES